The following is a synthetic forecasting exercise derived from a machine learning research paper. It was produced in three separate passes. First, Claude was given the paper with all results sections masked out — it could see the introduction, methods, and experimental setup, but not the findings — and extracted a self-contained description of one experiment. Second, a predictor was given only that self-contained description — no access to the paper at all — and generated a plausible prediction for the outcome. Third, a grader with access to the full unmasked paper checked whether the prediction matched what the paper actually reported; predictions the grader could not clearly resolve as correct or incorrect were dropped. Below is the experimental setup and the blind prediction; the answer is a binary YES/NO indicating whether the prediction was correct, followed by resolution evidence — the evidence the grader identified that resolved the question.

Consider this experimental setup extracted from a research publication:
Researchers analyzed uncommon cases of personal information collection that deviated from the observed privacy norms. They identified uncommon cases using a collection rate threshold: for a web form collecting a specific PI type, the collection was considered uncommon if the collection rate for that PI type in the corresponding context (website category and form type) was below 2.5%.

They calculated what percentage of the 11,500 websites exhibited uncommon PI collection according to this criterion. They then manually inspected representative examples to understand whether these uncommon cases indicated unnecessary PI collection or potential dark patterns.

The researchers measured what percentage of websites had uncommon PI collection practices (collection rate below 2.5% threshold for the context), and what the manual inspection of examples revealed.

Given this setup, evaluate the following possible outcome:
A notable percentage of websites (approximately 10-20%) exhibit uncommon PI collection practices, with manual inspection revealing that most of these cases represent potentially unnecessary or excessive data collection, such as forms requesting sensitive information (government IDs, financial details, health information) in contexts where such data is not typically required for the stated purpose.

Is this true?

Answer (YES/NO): NO